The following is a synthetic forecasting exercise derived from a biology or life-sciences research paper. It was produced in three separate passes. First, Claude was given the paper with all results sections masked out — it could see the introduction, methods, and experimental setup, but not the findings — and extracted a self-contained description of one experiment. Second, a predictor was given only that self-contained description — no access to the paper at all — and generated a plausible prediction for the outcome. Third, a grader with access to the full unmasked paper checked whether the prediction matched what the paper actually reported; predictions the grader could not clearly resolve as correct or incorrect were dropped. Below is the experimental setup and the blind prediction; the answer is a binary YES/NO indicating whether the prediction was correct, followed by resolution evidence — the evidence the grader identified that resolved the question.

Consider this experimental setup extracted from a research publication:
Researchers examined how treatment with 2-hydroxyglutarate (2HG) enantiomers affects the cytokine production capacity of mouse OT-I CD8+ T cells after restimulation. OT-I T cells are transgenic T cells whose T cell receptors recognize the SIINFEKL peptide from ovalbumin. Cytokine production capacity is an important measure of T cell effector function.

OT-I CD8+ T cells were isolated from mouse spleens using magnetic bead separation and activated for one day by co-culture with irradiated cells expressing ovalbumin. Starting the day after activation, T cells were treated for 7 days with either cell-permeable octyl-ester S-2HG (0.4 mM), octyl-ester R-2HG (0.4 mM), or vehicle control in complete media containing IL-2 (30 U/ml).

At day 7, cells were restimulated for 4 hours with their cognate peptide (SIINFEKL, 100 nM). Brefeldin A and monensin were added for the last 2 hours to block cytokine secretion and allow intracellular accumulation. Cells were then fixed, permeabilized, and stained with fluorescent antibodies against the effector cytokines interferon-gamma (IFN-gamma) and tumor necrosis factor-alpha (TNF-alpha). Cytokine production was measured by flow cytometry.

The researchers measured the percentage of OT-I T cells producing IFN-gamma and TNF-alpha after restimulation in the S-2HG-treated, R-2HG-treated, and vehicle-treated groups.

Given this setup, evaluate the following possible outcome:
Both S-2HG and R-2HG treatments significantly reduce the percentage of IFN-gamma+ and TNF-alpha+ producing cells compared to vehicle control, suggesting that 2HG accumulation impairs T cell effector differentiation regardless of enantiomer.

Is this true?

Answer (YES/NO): NO